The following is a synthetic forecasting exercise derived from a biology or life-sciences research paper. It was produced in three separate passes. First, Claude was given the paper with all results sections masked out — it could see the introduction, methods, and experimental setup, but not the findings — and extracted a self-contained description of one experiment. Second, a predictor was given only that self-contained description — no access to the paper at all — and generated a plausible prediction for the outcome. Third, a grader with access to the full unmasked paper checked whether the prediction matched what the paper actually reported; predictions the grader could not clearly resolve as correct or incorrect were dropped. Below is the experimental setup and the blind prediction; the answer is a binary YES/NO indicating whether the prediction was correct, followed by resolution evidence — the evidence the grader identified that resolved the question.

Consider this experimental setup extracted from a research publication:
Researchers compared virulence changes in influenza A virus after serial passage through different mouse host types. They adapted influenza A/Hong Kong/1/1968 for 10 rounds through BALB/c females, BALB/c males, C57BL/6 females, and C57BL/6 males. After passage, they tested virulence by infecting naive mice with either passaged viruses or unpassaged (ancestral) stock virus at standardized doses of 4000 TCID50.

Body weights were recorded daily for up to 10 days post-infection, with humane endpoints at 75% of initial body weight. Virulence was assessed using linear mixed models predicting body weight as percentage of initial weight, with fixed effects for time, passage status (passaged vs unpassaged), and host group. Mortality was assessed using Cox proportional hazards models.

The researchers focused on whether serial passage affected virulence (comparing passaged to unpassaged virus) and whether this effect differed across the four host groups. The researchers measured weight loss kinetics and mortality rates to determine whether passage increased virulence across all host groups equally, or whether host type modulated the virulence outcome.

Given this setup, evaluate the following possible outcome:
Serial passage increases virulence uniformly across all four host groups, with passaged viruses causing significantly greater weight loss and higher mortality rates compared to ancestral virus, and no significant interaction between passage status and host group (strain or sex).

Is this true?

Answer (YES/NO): NO